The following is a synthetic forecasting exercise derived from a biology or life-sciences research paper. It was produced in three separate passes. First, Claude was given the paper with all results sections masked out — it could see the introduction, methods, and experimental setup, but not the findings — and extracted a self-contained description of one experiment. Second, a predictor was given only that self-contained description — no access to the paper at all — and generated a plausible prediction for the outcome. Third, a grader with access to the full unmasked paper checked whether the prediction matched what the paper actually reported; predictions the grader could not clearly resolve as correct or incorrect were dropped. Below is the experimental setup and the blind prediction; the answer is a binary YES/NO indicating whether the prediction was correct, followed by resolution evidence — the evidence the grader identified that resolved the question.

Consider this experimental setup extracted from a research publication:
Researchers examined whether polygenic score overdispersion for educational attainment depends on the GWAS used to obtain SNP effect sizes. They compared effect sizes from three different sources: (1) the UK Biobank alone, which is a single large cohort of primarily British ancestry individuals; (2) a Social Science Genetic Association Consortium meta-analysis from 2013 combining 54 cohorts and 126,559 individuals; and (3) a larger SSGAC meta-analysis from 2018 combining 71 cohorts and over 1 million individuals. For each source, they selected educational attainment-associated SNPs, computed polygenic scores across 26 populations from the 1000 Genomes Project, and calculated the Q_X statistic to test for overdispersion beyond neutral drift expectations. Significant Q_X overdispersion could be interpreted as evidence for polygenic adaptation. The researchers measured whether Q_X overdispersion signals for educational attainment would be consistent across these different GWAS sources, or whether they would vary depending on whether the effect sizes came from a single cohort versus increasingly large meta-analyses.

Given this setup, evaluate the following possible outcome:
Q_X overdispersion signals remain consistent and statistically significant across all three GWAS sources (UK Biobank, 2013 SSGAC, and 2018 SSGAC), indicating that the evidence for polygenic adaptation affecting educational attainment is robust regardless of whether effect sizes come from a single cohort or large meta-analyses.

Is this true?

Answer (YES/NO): NO